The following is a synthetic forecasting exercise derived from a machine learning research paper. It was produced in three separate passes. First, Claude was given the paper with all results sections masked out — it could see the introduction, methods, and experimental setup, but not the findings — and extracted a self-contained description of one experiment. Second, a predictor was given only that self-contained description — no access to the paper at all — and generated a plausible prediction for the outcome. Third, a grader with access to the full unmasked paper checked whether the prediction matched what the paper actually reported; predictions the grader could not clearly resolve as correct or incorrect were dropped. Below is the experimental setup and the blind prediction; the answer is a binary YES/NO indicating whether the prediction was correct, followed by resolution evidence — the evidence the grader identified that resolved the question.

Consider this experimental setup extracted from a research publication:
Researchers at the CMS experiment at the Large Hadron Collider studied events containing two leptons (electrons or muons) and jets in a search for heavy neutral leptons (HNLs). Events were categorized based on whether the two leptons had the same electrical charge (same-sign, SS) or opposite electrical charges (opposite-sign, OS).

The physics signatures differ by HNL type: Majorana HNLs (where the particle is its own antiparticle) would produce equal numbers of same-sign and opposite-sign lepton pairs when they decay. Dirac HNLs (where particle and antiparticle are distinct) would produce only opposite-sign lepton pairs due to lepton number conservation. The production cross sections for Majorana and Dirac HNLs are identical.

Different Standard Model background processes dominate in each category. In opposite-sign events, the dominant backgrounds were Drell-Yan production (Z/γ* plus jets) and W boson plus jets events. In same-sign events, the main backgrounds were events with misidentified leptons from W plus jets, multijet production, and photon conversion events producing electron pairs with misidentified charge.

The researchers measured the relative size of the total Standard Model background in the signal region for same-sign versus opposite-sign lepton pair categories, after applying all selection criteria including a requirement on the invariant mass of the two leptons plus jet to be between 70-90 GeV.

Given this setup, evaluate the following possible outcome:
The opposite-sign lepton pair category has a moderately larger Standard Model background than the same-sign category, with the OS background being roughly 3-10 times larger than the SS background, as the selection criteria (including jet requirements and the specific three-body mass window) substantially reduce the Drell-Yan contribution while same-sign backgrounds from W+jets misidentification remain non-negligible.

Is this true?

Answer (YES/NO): NO